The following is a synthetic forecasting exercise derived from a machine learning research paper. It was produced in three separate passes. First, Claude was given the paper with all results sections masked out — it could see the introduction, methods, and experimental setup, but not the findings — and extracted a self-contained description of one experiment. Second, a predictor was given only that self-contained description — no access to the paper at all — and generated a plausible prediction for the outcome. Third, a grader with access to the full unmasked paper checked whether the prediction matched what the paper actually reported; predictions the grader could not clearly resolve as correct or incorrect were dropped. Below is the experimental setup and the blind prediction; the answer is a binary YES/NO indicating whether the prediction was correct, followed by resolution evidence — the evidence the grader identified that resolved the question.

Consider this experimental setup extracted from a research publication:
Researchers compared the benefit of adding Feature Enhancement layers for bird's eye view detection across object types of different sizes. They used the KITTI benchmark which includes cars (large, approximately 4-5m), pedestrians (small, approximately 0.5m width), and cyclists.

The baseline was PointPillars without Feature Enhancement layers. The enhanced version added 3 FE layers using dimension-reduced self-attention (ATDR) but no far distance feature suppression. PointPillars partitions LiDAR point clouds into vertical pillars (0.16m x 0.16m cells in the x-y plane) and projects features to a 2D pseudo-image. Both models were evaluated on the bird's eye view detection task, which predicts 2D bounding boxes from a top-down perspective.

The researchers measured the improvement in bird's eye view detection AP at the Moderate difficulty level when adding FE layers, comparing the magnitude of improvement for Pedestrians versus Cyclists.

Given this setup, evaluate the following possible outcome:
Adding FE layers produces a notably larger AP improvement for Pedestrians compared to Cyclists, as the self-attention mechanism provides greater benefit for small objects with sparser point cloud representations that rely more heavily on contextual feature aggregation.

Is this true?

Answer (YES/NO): NO